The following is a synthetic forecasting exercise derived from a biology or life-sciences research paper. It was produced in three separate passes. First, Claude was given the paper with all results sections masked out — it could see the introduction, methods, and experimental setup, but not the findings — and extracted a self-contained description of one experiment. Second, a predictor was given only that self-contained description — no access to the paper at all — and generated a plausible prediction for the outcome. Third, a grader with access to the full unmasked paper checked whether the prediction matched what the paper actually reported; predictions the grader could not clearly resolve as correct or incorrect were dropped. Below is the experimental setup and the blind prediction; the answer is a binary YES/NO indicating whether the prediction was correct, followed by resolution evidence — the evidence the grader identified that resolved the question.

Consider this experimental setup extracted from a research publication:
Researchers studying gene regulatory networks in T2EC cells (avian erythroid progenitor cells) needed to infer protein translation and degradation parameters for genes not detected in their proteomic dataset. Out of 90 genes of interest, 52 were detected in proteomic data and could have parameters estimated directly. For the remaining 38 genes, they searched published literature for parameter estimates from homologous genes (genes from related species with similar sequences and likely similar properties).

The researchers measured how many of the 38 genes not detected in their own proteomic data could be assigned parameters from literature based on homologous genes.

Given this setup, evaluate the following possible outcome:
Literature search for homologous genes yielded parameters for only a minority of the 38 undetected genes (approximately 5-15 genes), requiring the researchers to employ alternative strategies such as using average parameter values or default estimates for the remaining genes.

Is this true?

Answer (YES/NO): YES